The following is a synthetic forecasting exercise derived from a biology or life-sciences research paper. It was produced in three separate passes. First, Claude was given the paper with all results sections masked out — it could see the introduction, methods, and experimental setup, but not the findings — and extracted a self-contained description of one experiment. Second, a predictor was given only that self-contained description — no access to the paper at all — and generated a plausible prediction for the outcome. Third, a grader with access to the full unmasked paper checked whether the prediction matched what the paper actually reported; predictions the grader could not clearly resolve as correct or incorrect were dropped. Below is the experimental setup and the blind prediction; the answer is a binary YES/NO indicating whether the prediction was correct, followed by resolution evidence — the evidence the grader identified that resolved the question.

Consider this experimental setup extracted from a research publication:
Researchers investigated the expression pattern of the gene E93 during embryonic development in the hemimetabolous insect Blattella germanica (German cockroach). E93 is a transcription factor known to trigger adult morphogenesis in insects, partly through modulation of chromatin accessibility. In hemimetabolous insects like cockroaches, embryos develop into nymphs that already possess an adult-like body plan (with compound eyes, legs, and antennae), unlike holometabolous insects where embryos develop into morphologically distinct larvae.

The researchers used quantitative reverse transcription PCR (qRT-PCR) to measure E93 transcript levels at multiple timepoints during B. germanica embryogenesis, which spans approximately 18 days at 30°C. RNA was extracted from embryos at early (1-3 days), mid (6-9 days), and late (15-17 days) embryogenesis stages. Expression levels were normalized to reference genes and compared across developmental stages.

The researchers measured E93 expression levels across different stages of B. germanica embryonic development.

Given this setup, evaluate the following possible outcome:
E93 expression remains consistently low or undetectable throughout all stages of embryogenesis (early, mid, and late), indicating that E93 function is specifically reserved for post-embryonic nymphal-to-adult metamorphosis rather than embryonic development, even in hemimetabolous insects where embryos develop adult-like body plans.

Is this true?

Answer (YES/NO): NO